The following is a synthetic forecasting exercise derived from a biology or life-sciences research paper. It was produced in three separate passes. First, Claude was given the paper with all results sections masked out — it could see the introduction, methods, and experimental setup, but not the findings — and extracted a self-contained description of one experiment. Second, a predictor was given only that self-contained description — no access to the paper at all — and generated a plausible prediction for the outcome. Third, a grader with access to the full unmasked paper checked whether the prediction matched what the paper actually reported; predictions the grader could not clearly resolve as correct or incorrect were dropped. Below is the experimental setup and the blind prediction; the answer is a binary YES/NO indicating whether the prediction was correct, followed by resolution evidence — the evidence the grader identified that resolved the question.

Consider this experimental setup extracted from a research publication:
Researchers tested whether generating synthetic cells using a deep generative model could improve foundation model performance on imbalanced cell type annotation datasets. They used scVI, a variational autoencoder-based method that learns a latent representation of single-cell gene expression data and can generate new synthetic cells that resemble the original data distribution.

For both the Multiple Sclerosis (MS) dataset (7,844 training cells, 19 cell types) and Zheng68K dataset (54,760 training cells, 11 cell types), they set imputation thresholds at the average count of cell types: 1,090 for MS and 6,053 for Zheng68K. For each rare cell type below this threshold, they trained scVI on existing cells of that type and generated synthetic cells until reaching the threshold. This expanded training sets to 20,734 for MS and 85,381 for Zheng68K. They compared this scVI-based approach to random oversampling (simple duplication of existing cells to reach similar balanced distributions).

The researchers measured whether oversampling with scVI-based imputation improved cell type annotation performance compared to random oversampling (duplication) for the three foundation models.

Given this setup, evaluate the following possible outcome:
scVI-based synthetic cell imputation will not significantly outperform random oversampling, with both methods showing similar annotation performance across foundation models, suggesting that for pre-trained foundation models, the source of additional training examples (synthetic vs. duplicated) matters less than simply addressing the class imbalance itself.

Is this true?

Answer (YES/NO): NO